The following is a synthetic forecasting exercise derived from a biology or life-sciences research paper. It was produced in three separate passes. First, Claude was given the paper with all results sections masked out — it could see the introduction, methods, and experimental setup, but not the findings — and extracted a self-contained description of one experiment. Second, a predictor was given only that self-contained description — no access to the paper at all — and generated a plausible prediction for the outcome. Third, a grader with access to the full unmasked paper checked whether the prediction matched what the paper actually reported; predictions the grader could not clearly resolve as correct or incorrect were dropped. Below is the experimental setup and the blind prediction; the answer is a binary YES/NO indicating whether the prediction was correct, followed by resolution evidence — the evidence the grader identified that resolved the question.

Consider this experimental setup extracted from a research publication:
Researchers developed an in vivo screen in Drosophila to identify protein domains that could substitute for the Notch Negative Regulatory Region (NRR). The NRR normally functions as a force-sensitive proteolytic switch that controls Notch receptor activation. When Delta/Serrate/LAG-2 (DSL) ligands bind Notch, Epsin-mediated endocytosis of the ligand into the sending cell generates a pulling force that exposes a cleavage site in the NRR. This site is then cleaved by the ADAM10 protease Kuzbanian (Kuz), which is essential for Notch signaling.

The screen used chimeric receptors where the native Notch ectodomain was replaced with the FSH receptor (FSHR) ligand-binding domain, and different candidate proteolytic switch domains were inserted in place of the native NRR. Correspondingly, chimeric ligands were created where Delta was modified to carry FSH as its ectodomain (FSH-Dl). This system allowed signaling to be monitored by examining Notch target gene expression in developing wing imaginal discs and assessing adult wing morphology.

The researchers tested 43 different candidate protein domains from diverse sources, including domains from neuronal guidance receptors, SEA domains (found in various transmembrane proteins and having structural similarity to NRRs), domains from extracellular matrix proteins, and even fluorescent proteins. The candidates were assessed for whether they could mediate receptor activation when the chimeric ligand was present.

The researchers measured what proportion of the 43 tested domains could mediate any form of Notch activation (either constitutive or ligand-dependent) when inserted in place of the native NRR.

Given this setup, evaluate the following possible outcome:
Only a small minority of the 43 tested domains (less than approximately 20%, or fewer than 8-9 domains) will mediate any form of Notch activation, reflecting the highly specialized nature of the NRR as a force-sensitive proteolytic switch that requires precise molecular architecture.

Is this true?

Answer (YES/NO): NO